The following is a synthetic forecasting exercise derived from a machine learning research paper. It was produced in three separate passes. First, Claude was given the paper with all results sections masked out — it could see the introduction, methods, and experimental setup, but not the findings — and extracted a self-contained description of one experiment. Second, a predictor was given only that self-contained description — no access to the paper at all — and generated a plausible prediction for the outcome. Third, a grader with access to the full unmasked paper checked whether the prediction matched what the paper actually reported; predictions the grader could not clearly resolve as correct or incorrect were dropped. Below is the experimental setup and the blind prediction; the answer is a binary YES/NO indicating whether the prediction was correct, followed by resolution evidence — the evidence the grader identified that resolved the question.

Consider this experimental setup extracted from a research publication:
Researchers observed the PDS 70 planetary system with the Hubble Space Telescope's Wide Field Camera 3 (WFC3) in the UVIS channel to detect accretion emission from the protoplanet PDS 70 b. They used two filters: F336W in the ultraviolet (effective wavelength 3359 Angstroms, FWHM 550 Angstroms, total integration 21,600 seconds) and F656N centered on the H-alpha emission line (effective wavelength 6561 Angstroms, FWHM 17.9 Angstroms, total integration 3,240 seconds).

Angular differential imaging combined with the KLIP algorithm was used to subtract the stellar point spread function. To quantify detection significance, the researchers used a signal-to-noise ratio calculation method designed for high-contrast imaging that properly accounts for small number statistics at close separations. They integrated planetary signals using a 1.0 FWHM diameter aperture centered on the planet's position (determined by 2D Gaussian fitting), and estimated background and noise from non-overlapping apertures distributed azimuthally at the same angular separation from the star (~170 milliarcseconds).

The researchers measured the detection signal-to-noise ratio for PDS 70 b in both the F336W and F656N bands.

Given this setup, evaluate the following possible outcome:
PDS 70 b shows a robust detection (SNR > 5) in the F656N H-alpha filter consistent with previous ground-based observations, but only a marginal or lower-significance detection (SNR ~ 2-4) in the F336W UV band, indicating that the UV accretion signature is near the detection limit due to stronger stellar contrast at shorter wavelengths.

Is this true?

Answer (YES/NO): NO